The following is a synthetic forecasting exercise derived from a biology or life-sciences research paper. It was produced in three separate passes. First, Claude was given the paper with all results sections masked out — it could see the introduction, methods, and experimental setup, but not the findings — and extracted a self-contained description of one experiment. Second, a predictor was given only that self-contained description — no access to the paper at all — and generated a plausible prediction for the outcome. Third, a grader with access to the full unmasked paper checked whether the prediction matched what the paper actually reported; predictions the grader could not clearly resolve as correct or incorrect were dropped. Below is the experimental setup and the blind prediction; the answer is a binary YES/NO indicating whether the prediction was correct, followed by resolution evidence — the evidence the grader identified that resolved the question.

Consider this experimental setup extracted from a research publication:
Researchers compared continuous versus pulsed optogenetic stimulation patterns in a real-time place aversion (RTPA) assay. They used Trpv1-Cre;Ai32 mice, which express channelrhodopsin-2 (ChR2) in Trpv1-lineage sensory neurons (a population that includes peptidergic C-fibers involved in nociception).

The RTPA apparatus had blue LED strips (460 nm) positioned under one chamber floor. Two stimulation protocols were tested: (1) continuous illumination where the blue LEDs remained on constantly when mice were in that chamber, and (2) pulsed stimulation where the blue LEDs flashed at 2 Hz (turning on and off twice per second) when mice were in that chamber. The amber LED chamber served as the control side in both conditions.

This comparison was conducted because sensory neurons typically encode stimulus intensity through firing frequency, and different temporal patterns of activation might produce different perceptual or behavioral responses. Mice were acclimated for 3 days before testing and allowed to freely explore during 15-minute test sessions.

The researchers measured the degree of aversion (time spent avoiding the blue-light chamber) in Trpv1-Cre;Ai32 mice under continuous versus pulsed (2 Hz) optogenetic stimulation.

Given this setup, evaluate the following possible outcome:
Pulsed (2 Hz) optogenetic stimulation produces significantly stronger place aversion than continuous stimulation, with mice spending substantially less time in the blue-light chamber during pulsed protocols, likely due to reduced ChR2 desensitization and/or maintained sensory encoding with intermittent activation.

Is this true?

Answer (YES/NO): YES